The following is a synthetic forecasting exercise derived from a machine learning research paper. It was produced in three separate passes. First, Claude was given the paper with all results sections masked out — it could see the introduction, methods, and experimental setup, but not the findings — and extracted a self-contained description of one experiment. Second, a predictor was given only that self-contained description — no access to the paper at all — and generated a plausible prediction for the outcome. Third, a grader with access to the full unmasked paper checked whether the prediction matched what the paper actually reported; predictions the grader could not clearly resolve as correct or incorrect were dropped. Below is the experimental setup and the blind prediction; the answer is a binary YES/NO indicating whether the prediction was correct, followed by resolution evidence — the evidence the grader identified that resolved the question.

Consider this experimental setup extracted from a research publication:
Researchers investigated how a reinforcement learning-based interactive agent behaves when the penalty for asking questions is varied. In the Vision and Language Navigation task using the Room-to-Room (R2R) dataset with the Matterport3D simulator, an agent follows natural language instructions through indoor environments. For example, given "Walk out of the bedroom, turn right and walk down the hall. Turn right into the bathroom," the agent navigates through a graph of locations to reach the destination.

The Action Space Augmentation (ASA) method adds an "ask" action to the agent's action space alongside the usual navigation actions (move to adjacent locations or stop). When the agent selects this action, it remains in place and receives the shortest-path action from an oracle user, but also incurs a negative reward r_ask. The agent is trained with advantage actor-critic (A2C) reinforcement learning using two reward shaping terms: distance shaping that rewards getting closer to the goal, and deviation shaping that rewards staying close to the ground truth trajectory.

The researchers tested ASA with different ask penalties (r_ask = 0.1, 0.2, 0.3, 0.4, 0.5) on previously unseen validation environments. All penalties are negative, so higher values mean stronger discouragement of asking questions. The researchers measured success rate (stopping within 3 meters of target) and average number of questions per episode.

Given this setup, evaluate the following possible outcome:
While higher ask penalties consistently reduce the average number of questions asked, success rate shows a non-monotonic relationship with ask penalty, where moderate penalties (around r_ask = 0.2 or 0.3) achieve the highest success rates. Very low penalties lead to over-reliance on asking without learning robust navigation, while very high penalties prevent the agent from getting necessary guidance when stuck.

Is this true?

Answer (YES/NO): NO